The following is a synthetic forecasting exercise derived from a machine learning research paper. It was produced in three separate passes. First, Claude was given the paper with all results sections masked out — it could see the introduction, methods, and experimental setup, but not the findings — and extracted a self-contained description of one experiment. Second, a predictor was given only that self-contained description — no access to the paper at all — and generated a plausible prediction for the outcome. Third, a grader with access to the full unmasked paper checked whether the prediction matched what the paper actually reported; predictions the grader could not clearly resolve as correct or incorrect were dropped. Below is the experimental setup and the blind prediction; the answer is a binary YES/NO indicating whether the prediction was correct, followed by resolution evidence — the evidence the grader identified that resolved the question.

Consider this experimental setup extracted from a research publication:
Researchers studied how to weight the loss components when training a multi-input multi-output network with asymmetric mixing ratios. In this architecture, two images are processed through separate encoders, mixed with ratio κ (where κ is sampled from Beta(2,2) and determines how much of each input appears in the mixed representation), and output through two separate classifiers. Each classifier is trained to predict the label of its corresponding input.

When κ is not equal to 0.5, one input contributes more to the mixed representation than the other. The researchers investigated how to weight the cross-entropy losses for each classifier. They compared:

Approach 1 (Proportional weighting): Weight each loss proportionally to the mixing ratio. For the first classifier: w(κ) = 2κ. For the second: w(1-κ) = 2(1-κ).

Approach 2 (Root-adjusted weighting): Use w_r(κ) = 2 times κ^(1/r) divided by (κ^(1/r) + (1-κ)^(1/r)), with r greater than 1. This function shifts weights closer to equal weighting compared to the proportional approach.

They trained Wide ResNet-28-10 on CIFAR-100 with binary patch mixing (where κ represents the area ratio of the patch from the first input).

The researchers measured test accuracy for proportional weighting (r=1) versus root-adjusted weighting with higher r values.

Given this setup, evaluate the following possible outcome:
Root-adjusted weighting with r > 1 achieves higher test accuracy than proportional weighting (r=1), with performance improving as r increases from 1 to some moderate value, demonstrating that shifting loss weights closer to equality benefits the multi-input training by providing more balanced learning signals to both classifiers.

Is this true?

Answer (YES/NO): YES